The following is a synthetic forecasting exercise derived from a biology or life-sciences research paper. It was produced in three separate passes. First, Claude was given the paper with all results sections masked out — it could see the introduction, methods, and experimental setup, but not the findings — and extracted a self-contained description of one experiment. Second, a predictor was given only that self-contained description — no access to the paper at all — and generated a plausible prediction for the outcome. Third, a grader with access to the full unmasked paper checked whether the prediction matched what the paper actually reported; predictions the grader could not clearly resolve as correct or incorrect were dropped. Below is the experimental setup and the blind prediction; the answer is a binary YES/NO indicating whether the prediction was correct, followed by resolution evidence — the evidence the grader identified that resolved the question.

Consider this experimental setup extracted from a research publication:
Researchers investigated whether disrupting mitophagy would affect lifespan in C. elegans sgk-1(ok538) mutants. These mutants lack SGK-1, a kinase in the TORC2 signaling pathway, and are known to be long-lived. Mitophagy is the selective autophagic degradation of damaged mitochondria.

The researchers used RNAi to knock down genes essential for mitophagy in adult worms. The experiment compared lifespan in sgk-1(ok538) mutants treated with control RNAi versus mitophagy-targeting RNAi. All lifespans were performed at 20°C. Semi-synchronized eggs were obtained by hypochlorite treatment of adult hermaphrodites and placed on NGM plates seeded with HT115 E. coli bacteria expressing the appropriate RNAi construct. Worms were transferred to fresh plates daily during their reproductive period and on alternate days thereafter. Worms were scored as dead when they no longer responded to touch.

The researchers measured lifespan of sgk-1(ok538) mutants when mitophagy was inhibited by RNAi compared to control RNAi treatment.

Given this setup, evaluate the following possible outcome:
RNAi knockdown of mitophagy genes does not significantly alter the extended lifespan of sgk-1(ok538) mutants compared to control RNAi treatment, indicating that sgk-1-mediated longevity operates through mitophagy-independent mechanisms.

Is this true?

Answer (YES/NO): NO